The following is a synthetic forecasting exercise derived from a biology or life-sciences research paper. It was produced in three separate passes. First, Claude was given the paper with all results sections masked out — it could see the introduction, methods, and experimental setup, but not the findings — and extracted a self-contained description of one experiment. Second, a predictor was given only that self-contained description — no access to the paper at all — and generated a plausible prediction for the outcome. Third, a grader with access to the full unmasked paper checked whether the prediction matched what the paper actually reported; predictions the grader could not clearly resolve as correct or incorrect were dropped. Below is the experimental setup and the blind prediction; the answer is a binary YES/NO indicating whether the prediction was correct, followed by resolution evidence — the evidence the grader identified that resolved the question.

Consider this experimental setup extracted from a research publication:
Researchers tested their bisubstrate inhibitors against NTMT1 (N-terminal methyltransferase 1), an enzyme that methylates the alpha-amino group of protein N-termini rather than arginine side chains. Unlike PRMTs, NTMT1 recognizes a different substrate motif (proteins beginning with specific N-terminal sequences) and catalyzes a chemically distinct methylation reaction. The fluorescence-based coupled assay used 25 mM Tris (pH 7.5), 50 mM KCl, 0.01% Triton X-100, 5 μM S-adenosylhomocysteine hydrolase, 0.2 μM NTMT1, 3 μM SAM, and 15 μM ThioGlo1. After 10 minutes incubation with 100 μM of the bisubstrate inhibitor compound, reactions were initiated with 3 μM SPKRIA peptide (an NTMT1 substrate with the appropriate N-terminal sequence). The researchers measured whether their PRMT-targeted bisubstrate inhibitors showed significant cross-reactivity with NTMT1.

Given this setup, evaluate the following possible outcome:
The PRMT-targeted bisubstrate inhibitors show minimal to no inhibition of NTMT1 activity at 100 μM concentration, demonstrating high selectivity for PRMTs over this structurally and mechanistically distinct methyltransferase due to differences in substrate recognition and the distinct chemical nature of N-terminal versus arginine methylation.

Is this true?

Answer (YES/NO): YES